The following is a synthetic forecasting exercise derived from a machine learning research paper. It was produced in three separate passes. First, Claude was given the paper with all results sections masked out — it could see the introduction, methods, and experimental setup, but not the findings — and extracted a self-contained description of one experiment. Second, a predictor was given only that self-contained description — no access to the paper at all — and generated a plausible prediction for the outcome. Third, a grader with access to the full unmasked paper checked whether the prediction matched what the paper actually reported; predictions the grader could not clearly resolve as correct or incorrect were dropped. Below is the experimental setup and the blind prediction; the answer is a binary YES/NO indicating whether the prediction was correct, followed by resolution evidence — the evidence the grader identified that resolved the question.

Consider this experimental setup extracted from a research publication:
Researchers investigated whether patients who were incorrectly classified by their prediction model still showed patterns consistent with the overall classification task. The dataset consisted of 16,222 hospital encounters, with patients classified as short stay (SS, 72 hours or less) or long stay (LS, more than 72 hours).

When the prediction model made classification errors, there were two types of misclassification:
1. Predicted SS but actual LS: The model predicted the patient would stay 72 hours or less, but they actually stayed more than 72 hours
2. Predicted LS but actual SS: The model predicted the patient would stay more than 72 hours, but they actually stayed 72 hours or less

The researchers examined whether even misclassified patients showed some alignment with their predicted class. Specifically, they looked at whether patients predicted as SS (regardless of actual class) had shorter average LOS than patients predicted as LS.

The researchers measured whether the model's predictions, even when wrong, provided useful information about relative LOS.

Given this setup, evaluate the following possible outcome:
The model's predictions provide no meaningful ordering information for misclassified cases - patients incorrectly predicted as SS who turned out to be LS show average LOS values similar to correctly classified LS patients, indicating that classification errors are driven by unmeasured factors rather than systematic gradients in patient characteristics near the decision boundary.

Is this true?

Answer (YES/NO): NO